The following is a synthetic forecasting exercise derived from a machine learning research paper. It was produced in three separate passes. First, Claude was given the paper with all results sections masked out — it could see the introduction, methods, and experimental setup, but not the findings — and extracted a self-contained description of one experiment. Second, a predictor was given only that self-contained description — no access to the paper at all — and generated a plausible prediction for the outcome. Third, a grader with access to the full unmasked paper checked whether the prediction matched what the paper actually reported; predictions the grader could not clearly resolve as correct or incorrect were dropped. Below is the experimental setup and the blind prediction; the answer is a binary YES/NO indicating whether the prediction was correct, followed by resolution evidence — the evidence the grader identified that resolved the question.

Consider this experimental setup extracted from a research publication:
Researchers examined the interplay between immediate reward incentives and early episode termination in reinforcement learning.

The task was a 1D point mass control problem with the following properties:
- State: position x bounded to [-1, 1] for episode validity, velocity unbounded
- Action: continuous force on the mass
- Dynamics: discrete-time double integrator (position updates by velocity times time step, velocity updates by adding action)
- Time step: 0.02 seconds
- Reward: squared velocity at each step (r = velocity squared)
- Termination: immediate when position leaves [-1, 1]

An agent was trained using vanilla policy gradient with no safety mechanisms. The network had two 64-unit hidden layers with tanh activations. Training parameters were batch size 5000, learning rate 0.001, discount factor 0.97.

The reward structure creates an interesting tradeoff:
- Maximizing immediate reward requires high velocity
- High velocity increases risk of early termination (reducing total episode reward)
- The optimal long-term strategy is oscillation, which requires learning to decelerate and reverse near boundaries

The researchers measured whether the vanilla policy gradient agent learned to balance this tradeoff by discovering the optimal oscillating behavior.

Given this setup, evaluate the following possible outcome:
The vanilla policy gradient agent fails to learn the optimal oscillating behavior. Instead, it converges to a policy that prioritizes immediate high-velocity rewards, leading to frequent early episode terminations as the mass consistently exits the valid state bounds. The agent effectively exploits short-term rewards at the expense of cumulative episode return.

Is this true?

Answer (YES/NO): YES